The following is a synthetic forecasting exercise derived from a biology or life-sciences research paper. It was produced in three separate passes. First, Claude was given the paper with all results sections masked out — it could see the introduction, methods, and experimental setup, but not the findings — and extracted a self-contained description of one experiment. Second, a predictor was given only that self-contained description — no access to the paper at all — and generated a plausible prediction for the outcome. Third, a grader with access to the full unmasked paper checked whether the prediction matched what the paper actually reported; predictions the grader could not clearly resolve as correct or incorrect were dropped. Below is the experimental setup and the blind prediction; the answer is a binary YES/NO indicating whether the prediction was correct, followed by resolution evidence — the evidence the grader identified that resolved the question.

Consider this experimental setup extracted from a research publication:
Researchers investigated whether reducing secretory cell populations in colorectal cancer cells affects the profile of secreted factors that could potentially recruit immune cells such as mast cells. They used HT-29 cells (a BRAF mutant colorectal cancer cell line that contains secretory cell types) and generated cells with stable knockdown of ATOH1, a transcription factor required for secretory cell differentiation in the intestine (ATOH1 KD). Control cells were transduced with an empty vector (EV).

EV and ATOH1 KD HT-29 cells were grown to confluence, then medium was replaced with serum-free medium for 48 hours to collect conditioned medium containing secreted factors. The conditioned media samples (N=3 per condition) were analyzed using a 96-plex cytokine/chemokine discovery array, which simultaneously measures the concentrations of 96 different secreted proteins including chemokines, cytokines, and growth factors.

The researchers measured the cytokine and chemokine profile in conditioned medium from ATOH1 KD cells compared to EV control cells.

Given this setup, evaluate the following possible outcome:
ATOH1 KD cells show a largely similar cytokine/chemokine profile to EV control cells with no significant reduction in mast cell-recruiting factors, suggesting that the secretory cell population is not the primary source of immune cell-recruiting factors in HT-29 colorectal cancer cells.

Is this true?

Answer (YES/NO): NO